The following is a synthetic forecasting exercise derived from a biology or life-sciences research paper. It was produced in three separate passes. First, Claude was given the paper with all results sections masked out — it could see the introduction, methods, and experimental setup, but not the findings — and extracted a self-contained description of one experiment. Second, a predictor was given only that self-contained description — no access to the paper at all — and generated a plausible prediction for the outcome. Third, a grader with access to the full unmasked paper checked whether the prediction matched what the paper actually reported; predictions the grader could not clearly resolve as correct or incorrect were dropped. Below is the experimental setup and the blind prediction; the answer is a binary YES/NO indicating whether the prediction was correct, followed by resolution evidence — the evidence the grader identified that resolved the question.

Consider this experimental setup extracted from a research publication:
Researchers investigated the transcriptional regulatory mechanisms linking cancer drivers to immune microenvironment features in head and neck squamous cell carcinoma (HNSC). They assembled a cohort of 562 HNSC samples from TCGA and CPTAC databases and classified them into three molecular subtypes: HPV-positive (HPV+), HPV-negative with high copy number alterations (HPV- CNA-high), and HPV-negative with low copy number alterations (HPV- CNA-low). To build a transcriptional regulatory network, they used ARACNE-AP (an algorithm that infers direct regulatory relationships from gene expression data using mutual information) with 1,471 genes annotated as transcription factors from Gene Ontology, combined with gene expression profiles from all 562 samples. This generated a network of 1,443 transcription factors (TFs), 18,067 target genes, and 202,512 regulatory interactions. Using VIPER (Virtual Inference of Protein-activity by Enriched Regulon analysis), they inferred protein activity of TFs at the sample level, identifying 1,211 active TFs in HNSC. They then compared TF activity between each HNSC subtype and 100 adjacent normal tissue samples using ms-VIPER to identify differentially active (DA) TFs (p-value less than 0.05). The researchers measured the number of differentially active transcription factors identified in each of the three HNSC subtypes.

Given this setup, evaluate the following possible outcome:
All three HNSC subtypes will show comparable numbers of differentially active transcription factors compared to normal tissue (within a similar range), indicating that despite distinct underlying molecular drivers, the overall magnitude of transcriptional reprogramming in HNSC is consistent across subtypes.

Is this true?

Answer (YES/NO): NO